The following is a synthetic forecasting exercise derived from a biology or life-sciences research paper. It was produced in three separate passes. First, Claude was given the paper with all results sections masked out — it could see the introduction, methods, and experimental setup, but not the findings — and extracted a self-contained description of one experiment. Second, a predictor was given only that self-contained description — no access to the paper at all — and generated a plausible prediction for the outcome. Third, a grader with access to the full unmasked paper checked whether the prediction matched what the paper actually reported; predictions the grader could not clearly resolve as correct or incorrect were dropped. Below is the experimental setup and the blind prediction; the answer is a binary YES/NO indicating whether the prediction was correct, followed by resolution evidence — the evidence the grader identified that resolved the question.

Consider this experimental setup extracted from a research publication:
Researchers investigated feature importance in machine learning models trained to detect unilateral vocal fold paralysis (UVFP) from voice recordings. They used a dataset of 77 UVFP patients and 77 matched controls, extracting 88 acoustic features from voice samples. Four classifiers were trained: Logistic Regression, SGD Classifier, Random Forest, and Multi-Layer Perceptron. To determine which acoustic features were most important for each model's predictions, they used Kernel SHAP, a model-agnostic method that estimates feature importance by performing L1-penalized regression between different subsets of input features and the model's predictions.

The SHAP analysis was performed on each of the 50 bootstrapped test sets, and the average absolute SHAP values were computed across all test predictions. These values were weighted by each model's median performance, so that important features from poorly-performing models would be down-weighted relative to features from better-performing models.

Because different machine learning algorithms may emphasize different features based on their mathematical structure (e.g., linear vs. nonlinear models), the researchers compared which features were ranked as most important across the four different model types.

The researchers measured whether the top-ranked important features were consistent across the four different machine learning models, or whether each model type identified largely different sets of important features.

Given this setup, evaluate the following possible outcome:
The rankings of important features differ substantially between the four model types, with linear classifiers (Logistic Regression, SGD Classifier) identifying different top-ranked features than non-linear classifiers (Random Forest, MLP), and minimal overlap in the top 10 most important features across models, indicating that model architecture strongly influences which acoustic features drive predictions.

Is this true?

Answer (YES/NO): NO